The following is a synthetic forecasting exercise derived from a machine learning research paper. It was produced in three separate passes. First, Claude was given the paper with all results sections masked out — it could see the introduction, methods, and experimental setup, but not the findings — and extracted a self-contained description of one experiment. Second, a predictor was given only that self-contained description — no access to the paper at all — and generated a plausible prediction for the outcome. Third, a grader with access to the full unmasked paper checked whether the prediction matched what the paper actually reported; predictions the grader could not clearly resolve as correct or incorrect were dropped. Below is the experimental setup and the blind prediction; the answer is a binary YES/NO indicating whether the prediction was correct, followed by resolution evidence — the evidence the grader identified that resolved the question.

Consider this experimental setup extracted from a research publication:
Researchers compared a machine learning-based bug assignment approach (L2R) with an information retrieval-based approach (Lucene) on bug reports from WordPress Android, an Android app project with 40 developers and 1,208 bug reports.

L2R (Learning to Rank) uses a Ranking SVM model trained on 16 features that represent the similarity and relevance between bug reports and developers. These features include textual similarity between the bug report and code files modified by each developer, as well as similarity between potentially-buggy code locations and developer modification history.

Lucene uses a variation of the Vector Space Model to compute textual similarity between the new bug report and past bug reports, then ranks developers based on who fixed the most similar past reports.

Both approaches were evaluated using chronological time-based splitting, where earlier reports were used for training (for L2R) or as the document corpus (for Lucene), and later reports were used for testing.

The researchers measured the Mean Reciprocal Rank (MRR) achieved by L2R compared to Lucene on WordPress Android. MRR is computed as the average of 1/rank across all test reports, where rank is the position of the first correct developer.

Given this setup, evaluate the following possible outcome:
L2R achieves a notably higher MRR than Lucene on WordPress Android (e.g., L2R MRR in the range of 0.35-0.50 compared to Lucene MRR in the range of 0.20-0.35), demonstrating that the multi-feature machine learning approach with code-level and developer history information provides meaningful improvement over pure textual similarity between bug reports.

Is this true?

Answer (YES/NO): NO